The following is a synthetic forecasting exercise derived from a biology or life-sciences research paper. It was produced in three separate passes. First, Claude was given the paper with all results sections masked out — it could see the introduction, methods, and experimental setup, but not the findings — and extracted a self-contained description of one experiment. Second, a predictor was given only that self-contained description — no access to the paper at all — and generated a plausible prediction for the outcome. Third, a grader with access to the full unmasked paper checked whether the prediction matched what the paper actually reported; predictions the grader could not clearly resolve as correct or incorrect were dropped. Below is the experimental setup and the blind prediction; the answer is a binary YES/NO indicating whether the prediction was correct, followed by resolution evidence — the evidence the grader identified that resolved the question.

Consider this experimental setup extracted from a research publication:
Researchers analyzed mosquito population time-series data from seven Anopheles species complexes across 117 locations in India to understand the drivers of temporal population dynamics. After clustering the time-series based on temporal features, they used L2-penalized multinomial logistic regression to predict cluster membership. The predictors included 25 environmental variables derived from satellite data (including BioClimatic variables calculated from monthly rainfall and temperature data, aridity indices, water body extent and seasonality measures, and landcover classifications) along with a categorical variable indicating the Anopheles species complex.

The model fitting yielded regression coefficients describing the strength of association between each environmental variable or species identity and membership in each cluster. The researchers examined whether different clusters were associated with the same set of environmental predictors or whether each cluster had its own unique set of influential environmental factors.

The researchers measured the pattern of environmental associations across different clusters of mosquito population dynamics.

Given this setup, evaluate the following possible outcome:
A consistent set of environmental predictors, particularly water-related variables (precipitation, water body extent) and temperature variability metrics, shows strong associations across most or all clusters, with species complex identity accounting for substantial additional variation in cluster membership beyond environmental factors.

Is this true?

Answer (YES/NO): NO